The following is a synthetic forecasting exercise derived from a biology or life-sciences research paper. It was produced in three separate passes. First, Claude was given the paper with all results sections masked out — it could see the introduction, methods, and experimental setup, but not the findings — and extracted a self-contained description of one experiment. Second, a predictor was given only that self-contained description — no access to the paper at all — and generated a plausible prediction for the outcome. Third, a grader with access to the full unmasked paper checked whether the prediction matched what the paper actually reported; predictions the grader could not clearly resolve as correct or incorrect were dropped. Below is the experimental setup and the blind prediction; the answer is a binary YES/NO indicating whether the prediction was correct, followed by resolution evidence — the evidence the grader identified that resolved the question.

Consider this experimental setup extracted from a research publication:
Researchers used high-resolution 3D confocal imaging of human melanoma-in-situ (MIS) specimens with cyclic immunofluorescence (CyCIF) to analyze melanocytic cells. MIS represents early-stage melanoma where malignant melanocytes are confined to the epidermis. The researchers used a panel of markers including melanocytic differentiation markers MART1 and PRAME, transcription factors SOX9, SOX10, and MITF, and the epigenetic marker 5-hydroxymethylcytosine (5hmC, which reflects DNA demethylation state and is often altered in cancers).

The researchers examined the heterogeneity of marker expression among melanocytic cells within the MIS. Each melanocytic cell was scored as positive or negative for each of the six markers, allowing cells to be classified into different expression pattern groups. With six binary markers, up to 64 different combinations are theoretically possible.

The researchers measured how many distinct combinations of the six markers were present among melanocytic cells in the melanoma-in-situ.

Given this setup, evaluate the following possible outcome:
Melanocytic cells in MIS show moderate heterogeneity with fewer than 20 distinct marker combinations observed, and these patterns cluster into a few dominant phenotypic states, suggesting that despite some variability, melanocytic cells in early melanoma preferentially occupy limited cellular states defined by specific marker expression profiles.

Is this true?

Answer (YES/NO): NO